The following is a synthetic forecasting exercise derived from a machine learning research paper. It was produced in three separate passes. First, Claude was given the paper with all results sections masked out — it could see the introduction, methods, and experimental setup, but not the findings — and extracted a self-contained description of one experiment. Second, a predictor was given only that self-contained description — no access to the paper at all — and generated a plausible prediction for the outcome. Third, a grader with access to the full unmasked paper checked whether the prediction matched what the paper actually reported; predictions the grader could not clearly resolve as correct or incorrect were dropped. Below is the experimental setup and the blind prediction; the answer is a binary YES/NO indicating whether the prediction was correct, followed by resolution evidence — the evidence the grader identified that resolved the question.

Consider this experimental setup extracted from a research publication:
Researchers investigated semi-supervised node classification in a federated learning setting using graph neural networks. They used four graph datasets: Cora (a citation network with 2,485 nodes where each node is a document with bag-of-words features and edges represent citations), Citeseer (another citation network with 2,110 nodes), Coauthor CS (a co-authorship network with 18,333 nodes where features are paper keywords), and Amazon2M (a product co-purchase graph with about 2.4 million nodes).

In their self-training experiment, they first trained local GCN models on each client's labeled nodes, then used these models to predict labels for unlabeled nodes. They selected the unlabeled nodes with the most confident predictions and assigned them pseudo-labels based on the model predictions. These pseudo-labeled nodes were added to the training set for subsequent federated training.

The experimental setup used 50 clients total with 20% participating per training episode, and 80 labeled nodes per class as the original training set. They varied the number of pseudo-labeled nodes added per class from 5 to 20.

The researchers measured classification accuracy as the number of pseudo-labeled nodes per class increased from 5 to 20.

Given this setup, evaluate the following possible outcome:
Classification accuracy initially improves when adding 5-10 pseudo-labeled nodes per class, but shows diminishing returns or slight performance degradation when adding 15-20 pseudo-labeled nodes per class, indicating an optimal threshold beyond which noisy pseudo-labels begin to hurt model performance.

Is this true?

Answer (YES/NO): YES